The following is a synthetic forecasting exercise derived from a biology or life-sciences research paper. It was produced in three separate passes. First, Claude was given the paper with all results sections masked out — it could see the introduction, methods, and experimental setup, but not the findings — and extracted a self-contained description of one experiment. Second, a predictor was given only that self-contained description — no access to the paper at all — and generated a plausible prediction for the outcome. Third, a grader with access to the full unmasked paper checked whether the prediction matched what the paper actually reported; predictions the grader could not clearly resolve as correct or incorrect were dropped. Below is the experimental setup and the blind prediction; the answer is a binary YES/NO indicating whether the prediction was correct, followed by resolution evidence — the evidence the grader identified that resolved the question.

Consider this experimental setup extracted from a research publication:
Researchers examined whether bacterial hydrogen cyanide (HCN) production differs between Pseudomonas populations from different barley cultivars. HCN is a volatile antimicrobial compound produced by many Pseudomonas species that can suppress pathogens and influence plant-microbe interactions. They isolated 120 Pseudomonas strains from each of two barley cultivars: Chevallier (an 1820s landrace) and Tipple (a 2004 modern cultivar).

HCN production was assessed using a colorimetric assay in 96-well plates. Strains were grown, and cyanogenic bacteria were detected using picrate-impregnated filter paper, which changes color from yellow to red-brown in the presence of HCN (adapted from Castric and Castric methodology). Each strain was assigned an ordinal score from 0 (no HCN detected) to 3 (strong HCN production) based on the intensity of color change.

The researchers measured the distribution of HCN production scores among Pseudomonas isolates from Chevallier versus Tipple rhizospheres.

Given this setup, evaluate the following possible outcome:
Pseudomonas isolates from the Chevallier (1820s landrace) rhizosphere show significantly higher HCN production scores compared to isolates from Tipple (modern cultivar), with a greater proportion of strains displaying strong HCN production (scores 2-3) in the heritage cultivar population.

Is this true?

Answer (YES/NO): YES